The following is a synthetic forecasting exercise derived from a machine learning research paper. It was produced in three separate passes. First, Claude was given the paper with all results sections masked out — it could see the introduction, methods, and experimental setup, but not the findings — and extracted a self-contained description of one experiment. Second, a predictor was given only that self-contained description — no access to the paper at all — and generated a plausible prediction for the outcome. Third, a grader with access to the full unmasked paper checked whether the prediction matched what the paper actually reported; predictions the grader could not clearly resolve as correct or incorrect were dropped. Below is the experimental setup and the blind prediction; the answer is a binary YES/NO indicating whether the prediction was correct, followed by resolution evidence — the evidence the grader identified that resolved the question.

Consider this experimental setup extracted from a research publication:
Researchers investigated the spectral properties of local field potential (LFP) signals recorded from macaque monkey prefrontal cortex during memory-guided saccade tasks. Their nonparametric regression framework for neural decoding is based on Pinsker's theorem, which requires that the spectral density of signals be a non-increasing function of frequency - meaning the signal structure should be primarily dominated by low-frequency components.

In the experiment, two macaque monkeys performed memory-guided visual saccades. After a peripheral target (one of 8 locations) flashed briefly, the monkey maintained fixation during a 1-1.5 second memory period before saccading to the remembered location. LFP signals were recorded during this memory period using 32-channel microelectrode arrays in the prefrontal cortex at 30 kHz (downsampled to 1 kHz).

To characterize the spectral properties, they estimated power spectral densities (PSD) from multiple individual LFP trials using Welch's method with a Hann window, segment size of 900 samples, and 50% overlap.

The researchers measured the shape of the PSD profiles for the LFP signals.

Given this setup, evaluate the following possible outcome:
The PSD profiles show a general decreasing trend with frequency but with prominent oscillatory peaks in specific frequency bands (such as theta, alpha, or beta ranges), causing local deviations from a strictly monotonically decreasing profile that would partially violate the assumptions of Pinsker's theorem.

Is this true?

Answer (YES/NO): NO